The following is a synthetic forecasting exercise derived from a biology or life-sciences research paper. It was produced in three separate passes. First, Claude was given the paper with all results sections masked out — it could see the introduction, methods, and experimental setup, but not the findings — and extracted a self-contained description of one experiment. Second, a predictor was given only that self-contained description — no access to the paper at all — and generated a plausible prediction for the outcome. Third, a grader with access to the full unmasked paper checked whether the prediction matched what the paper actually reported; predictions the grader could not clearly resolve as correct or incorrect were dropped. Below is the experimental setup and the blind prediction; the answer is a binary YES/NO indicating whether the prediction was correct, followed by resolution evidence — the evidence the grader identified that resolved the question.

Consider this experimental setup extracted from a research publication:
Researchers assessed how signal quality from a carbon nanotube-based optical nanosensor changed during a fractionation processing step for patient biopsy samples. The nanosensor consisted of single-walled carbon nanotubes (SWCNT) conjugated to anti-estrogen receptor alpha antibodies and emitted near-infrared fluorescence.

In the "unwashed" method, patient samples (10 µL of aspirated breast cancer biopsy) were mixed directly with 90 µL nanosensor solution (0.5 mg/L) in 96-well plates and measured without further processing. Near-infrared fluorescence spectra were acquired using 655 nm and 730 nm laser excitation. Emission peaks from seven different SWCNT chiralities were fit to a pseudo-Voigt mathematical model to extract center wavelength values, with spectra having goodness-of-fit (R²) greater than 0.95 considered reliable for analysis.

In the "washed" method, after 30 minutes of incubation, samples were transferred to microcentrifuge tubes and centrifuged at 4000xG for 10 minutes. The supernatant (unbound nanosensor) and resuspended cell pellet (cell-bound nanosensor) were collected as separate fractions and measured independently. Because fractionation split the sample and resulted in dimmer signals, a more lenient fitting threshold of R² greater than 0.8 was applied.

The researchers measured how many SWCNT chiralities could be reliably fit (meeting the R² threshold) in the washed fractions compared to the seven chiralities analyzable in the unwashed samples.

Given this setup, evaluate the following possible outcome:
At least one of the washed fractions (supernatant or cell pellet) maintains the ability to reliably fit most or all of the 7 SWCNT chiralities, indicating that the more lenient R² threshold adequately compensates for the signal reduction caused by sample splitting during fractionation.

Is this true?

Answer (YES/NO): NO